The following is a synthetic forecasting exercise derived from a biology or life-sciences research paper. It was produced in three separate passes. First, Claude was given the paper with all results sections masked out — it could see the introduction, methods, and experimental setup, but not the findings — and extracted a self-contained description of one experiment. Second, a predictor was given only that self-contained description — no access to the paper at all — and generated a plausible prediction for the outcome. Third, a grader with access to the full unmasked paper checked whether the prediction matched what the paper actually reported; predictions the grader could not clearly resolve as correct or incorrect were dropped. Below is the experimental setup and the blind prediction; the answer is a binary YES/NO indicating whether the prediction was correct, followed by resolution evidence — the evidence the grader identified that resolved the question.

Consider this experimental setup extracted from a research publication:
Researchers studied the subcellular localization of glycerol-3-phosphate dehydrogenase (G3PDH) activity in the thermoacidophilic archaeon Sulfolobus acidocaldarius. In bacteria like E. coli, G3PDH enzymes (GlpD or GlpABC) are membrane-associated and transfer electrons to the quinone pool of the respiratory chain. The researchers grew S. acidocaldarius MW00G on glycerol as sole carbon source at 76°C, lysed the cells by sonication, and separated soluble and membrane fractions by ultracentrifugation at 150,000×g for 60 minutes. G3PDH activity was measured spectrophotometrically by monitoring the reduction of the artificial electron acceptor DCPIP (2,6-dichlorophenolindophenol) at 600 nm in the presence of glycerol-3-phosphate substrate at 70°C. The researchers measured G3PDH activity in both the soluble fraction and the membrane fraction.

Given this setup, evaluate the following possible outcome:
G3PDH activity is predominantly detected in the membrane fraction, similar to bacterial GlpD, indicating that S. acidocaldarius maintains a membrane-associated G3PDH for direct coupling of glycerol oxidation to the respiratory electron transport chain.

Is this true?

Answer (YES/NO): NO